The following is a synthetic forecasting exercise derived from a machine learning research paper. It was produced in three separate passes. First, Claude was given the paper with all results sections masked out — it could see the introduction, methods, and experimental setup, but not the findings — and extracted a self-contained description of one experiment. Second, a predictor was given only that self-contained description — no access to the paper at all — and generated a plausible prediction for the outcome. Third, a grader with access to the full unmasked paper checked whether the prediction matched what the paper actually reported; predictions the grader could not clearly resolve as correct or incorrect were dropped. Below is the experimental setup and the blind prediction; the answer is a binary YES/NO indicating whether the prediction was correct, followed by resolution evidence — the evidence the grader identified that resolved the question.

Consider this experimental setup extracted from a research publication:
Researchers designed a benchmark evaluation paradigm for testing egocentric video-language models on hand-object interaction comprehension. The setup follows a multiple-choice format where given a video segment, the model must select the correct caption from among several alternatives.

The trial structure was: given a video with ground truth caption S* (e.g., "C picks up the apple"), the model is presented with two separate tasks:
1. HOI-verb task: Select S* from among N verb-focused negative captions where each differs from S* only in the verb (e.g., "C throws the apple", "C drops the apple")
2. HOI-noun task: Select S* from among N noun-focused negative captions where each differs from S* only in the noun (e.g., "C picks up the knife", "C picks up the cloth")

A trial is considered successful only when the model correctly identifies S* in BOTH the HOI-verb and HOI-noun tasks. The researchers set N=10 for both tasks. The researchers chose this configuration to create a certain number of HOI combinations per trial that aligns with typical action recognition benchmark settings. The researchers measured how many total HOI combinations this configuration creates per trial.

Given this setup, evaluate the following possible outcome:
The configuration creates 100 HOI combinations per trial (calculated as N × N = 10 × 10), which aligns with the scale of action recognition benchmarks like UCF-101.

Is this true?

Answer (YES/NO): YES